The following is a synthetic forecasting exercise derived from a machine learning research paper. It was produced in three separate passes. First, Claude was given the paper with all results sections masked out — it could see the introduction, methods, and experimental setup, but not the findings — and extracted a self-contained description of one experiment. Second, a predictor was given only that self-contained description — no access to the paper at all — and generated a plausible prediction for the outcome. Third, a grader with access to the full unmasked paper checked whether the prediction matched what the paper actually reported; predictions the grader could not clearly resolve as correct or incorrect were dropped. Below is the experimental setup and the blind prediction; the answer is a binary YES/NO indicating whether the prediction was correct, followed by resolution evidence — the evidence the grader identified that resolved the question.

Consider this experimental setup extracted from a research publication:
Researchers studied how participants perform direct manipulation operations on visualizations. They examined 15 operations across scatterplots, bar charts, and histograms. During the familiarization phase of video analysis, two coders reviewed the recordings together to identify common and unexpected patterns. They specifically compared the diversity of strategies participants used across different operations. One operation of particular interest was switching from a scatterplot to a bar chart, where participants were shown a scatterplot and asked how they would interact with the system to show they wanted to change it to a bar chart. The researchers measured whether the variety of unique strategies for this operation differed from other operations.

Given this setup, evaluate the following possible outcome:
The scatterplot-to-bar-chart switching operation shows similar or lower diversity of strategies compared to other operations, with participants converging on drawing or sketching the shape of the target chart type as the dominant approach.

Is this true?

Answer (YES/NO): NO